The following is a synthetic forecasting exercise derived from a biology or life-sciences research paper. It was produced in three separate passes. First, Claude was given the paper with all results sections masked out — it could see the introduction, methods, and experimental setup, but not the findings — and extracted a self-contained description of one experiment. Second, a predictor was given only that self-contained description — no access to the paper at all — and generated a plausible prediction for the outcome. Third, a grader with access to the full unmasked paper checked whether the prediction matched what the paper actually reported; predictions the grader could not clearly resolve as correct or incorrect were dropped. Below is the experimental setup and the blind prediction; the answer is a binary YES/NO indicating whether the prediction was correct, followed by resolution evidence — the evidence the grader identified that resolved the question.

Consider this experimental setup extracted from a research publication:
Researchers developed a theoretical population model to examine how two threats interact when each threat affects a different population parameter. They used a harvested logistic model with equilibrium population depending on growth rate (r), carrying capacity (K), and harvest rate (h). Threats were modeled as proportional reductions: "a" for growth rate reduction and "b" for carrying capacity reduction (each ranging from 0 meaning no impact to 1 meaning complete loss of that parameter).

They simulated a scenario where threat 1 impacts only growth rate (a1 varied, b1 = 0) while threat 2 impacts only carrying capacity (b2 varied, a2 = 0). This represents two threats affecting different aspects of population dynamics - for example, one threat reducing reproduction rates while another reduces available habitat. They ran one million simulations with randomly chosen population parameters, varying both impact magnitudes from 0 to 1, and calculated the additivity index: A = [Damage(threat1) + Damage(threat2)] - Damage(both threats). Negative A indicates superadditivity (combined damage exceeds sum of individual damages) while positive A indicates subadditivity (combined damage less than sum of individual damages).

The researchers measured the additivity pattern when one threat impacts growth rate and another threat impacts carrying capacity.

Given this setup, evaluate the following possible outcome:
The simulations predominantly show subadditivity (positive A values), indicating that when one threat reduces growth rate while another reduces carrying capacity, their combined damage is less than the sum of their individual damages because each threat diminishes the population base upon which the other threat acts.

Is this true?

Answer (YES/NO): NO